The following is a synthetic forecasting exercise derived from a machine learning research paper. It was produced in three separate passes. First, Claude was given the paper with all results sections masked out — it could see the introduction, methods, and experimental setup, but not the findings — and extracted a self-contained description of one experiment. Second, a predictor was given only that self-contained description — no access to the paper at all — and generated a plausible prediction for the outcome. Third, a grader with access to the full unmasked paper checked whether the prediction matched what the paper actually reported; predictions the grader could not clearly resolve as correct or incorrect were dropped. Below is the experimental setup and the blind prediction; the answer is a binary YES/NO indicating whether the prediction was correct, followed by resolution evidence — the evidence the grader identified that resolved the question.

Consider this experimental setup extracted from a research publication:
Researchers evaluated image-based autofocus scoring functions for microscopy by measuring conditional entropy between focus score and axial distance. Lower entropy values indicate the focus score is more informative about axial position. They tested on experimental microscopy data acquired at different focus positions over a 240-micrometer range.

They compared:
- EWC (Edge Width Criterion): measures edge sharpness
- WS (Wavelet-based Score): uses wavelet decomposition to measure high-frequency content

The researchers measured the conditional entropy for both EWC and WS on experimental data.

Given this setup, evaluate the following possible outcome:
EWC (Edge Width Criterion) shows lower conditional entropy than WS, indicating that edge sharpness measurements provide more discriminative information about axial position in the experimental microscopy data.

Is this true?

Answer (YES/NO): YES